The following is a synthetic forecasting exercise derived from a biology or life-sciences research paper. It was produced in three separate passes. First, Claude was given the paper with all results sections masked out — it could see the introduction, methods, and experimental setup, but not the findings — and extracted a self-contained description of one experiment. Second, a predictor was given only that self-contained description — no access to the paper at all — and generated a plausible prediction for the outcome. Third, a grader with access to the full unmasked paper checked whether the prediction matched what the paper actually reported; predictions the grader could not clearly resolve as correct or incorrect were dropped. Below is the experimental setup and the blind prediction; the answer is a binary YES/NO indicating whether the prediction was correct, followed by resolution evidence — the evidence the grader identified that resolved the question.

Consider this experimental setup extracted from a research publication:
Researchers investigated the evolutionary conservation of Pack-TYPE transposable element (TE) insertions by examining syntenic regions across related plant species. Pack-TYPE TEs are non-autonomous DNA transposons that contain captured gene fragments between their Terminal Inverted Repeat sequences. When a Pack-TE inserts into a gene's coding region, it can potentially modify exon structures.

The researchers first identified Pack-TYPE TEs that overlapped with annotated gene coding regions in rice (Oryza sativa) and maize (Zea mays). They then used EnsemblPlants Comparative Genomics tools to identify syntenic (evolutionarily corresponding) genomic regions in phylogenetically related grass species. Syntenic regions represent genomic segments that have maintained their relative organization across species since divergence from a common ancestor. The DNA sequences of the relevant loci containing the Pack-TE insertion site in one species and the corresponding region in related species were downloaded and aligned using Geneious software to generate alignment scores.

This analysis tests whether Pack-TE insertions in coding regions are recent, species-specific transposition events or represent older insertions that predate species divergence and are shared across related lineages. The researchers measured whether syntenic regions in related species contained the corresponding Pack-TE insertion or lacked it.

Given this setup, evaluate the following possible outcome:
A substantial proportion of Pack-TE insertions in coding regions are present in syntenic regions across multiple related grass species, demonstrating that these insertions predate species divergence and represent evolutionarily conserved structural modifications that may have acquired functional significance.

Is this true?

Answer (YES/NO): NO